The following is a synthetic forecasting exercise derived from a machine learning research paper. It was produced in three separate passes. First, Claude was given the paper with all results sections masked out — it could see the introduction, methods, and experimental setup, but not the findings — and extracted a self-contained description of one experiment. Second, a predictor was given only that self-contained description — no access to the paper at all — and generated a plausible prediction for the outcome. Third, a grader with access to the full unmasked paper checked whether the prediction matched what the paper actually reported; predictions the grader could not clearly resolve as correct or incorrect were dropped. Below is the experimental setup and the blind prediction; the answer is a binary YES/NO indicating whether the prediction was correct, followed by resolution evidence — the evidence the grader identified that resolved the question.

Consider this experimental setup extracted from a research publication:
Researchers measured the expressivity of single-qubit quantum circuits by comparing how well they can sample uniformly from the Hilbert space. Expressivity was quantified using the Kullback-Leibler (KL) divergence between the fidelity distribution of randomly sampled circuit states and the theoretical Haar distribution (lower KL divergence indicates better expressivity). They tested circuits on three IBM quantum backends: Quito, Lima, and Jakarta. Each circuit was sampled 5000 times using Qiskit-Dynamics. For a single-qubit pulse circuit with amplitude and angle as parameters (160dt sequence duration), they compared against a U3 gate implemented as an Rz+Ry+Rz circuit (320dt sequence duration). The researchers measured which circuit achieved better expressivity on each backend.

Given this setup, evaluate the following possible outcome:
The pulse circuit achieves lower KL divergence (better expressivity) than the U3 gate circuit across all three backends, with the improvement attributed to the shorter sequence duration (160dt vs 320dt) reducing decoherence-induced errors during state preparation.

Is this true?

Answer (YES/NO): NO